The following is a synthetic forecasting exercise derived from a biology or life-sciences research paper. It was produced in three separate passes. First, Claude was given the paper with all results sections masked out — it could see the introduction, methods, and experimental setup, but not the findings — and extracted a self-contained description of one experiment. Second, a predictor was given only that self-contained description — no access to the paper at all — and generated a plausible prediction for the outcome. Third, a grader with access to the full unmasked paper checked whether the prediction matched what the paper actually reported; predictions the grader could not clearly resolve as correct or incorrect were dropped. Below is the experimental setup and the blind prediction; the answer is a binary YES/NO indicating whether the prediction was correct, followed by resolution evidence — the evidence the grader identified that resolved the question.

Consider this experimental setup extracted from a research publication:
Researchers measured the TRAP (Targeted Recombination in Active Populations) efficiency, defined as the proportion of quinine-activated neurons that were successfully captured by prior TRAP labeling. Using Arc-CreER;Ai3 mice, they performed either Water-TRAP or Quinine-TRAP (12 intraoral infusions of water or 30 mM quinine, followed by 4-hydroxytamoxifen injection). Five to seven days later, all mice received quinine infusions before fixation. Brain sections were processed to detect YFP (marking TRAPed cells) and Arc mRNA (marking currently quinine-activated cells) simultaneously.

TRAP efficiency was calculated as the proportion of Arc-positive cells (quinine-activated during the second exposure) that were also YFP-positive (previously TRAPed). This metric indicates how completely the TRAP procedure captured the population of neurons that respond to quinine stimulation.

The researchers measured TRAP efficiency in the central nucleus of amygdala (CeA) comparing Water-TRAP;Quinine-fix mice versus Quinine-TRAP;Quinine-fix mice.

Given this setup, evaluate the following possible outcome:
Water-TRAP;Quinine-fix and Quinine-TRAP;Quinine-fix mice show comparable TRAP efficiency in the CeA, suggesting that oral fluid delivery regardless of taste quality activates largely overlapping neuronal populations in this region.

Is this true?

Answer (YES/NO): NO